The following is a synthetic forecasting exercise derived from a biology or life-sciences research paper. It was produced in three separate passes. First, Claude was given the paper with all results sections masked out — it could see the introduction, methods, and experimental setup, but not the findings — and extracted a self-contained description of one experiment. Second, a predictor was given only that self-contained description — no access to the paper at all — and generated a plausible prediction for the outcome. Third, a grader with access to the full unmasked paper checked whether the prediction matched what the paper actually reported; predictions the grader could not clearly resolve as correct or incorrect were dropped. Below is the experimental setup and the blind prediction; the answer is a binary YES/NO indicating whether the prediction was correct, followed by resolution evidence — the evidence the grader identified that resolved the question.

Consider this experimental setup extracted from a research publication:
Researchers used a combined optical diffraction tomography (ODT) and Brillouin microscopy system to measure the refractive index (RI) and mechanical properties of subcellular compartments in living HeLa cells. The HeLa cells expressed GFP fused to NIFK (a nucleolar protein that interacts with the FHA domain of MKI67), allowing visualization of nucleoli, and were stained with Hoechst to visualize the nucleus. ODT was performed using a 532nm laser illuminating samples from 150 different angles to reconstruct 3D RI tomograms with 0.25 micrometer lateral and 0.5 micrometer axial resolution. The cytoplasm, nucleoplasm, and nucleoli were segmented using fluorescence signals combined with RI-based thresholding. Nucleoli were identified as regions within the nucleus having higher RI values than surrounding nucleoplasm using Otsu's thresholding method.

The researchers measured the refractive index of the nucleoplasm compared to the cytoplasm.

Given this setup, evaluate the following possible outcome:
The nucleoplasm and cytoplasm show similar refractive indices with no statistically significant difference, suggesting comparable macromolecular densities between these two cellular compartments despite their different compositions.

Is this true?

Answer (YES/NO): NO